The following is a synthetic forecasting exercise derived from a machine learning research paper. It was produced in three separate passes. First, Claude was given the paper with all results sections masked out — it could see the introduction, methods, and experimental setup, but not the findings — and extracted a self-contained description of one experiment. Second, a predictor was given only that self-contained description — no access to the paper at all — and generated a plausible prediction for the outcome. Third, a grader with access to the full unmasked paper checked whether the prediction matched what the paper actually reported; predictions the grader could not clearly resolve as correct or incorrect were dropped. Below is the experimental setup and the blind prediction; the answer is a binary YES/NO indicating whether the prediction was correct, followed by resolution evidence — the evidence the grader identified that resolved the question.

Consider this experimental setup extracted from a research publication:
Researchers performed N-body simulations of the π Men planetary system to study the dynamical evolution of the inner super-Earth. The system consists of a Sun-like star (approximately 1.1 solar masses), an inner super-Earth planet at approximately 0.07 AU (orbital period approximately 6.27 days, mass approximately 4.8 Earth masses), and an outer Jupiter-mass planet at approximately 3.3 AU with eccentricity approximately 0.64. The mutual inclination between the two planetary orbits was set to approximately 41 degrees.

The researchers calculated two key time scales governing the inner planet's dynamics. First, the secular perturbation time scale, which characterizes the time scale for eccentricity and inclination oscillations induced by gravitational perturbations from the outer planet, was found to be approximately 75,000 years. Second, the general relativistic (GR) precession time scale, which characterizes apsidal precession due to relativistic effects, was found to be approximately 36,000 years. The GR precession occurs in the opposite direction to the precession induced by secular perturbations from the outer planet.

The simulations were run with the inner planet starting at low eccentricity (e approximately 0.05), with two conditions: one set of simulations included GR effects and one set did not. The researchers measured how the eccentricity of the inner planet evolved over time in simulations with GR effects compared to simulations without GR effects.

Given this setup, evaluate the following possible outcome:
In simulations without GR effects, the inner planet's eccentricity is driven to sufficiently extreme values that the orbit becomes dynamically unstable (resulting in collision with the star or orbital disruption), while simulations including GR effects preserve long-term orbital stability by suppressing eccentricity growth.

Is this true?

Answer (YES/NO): NO